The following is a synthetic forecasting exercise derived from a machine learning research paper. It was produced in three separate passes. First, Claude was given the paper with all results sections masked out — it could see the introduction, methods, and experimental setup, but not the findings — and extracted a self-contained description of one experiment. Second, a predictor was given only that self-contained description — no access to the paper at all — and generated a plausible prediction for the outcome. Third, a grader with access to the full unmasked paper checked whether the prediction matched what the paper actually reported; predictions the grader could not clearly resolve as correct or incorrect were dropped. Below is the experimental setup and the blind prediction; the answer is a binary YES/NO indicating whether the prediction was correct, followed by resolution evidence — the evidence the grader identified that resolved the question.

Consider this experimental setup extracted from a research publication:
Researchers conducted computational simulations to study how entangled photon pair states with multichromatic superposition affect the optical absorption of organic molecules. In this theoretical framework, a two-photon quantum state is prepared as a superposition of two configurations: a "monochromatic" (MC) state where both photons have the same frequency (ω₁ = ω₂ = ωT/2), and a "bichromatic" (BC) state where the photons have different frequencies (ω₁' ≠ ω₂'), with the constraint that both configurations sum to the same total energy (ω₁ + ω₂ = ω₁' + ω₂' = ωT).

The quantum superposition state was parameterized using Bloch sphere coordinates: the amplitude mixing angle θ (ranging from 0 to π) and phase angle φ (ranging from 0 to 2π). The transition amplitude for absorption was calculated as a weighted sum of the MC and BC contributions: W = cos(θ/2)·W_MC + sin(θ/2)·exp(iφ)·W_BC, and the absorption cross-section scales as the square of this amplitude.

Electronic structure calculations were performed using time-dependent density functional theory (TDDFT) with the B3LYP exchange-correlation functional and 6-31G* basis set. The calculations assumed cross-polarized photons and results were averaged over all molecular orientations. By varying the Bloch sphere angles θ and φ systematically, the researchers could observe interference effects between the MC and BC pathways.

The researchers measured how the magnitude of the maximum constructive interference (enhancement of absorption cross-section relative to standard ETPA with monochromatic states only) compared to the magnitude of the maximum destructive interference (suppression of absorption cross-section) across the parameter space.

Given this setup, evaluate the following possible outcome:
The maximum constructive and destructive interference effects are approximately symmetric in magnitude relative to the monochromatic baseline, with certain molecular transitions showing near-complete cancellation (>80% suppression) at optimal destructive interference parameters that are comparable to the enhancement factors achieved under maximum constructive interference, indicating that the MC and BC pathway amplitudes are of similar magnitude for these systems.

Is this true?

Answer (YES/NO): NO